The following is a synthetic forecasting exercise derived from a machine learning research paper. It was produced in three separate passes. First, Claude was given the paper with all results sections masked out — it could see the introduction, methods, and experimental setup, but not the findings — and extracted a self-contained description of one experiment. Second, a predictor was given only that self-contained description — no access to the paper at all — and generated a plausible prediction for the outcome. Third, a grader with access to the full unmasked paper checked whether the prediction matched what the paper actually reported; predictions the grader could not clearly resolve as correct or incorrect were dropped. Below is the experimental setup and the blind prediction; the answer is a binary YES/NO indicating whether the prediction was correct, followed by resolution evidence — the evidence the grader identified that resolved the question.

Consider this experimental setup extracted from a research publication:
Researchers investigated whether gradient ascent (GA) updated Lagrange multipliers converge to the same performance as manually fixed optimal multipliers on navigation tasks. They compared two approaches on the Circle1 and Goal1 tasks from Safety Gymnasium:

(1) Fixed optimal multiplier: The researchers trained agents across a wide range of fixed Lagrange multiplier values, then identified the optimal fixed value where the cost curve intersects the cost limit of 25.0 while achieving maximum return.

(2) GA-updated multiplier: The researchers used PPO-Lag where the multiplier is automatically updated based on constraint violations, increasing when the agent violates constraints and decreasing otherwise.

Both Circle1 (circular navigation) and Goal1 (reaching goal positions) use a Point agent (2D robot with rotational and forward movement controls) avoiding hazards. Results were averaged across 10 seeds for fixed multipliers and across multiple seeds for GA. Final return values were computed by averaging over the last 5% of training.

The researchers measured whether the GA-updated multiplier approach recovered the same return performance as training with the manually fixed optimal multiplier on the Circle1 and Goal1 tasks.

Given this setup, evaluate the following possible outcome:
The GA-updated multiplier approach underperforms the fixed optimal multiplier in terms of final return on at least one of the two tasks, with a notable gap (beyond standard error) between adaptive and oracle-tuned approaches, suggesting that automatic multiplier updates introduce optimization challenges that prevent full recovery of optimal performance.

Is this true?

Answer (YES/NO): NO